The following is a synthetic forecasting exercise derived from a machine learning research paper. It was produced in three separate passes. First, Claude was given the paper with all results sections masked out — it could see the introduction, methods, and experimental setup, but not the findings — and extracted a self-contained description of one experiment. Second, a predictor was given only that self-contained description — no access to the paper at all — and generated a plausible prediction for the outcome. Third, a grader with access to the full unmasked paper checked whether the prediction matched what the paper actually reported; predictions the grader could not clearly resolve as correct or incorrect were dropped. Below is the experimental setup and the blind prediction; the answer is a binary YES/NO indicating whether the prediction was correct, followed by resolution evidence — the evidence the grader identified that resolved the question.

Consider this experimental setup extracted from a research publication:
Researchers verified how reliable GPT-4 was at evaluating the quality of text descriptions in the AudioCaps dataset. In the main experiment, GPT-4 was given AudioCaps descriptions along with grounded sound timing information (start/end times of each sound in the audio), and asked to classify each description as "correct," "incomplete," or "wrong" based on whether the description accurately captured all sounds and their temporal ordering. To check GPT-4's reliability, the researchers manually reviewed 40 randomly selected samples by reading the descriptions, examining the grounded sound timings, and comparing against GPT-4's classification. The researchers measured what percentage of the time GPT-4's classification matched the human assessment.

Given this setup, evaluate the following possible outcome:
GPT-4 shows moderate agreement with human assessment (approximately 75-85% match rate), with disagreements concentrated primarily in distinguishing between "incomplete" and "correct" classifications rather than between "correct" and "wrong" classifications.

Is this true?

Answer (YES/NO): YES